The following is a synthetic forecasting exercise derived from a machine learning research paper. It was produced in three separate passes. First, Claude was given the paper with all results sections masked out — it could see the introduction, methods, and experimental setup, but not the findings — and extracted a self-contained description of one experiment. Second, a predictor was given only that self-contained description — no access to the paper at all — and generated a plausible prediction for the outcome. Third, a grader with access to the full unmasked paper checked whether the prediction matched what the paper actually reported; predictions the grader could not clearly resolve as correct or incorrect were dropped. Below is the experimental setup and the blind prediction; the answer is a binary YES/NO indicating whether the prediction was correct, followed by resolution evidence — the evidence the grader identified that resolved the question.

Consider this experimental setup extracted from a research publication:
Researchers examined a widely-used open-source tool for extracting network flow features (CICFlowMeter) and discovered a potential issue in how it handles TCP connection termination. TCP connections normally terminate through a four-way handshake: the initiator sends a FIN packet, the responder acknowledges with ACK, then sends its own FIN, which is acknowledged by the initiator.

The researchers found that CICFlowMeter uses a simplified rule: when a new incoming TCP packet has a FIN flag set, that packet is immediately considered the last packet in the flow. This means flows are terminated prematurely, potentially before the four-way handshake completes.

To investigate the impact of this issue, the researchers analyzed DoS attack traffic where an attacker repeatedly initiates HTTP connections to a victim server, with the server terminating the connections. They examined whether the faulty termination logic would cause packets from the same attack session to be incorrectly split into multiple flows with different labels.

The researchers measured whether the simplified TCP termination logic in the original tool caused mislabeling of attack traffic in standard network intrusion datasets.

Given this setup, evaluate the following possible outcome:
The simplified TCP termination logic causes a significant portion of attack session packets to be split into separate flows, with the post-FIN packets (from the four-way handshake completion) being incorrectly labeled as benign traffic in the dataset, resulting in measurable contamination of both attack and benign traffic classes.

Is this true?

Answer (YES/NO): NO